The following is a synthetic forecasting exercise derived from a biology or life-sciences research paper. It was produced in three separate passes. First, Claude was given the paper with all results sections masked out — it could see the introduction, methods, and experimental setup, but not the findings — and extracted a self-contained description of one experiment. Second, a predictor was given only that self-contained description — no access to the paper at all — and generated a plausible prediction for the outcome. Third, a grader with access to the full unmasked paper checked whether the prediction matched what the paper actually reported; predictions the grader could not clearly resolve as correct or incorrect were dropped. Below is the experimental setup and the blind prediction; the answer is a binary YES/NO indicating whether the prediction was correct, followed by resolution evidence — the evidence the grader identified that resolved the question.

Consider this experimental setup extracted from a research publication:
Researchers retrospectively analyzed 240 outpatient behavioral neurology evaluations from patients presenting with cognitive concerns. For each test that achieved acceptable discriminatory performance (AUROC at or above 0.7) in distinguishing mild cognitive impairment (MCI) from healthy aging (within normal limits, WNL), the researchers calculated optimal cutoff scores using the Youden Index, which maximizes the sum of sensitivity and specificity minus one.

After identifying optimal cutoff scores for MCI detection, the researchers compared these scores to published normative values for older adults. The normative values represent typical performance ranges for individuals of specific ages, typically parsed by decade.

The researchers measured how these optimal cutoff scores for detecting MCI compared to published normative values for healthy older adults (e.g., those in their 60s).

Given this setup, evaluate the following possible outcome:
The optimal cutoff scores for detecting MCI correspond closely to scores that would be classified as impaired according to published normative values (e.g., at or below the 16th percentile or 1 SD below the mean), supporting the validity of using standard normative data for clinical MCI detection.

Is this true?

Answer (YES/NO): NO